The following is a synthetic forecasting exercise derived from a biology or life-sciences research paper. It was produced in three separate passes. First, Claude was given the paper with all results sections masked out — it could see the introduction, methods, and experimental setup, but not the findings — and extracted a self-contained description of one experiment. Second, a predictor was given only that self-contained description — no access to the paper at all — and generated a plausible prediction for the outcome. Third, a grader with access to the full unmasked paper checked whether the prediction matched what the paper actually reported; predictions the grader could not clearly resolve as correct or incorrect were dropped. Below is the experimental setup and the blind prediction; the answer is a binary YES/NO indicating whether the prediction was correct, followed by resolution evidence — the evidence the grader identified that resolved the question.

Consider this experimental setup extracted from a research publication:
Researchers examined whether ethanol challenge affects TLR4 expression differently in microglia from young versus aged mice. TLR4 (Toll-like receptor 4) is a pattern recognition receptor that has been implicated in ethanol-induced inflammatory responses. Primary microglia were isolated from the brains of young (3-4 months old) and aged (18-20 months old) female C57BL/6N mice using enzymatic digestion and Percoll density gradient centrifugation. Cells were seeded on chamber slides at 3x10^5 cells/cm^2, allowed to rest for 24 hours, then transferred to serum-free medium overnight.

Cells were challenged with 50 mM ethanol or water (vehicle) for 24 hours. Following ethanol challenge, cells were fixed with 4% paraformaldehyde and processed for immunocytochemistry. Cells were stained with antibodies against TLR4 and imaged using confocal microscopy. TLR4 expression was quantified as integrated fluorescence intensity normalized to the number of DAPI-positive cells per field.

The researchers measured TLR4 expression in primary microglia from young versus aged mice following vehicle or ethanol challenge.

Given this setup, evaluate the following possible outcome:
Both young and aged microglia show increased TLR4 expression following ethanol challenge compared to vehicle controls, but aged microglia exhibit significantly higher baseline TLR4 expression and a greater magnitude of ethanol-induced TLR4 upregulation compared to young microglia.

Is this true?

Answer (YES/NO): NO